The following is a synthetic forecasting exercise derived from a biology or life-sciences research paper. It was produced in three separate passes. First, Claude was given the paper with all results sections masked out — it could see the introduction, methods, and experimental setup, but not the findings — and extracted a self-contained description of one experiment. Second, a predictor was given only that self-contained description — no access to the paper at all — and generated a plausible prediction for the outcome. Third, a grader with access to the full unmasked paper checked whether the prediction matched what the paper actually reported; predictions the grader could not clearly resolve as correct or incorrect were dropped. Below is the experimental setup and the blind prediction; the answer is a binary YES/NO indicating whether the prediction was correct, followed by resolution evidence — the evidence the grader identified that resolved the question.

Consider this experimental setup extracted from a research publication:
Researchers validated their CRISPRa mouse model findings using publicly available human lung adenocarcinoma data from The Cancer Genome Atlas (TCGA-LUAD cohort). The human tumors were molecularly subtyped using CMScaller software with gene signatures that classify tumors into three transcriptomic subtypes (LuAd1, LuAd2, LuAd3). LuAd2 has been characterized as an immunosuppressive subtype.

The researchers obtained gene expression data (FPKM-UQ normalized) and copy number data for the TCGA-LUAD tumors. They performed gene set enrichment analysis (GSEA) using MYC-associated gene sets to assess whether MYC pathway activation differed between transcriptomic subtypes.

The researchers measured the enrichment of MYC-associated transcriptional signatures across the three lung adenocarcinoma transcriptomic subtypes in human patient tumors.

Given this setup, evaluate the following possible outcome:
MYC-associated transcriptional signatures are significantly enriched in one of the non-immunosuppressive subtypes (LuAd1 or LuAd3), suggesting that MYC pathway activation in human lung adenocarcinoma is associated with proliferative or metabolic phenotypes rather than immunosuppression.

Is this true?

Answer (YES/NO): NO